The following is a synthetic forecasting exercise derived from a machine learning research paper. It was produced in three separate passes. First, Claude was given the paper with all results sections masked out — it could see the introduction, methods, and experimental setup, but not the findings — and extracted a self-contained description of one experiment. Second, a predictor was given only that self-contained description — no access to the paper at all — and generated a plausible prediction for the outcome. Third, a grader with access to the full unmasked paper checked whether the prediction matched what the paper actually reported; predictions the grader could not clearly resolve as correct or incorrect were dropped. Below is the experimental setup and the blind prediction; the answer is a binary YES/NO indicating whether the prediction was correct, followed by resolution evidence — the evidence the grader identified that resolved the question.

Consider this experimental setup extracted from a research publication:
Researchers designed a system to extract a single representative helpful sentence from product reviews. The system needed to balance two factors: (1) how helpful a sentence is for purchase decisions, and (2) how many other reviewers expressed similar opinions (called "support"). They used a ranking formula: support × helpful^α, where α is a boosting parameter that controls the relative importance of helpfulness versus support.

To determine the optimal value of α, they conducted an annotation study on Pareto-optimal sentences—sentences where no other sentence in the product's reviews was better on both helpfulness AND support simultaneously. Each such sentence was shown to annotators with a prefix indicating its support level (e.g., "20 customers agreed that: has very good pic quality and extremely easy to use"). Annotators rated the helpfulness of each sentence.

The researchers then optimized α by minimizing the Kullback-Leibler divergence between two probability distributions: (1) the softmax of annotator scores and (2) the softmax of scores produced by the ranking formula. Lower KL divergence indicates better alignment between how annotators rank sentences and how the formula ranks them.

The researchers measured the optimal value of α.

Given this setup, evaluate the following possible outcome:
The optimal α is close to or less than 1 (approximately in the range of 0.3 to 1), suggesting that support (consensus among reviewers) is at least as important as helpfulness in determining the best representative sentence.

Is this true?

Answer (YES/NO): NO